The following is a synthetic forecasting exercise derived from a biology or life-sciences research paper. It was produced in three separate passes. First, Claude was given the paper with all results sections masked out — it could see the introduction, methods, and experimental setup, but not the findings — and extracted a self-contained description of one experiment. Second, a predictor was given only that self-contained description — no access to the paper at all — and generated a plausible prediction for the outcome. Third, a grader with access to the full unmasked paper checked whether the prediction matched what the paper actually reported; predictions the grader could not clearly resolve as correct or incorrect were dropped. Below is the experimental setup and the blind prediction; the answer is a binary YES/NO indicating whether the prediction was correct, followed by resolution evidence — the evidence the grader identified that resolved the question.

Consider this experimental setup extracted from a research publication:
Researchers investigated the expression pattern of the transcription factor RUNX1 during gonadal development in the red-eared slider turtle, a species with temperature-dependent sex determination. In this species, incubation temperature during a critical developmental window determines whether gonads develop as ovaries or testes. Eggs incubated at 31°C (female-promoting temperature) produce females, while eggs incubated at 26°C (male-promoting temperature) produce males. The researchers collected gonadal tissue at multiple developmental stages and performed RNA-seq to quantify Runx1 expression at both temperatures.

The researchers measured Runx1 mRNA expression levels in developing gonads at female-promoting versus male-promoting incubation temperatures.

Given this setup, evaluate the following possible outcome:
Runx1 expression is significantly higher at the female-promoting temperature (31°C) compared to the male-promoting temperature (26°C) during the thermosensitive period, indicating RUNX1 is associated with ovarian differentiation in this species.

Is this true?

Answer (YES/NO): YES